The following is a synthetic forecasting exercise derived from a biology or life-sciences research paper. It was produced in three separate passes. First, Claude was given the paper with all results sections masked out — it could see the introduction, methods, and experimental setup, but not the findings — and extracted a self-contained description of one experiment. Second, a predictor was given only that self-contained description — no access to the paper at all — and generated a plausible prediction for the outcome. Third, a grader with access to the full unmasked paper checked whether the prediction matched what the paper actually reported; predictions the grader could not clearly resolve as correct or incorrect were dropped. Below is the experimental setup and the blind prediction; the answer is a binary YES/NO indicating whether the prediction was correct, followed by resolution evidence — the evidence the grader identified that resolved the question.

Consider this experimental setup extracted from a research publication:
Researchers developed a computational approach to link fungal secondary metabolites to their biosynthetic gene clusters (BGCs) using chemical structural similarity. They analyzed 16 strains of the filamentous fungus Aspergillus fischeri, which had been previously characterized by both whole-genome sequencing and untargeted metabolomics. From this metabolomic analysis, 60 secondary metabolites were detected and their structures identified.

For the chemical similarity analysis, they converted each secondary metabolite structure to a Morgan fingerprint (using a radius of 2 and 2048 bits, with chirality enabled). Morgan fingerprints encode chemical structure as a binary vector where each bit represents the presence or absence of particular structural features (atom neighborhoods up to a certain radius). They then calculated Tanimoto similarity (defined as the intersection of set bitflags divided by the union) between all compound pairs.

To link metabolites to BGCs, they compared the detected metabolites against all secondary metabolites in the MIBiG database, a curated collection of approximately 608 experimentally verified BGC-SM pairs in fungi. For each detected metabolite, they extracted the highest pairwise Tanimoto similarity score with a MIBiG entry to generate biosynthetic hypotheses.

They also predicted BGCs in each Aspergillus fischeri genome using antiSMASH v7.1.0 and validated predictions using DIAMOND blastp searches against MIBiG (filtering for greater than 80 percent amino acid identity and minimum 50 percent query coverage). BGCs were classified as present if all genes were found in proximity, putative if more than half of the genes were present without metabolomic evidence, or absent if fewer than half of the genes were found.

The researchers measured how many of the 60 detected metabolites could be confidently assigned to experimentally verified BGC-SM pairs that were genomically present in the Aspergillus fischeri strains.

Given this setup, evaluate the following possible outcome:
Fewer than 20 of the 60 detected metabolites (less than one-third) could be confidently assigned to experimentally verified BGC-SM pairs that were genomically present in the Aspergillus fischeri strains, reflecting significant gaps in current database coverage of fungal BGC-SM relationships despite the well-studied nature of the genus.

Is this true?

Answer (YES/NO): NO